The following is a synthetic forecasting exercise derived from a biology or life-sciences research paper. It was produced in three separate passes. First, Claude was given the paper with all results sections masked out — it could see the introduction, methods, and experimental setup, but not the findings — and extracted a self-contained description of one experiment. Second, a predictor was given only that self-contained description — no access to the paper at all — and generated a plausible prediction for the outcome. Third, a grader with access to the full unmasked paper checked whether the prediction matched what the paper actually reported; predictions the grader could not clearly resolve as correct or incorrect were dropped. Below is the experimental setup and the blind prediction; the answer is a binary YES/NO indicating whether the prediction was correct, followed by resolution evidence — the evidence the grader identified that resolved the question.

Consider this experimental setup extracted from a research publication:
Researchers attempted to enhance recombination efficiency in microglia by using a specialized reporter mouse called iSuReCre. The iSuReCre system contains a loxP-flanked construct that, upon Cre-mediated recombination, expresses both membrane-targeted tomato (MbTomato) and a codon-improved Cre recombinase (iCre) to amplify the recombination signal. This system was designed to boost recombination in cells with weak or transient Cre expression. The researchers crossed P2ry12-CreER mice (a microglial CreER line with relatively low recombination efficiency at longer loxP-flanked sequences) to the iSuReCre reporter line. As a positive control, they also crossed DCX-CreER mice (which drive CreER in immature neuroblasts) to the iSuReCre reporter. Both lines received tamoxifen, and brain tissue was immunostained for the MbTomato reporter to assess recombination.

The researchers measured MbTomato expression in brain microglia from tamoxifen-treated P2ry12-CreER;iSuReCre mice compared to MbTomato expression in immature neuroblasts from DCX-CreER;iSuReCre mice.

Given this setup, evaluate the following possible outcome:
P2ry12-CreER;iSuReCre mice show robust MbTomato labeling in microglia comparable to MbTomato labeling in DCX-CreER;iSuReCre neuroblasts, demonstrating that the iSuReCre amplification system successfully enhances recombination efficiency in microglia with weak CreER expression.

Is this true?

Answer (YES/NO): NO